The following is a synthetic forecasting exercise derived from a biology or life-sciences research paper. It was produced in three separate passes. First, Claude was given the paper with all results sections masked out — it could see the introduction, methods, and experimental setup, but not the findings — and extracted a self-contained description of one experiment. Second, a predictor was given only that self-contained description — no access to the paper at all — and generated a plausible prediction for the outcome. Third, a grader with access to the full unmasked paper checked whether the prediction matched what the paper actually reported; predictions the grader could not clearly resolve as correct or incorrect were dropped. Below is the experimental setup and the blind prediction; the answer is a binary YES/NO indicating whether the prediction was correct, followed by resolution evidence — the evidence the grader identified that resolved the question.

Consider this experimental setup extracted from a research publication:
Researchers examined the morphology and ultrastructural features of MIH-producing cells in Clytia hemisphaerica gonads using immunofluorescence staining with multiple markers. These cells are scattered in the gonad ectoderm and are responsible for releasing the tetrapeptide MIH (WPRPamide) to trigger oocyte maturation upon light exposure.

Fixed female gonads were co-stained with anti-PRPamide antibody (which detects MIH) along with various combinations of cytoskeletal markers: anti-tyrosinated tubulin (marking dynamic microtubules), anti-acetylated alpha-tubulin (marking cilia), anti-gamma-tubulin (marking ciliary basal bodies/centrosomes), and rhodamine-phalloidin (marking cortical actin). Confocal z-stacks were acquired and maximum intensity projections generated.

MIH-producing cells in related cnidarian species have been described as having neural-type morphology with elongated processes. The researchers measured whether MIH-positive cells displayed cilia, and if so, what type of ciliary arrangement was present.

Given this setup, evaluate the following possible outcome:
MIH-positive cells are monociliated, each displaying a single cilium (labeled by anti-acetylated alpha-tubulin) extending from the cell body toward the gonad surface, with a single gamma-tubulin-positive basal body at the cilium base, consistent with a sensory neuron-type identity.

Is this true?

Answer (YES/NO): NO